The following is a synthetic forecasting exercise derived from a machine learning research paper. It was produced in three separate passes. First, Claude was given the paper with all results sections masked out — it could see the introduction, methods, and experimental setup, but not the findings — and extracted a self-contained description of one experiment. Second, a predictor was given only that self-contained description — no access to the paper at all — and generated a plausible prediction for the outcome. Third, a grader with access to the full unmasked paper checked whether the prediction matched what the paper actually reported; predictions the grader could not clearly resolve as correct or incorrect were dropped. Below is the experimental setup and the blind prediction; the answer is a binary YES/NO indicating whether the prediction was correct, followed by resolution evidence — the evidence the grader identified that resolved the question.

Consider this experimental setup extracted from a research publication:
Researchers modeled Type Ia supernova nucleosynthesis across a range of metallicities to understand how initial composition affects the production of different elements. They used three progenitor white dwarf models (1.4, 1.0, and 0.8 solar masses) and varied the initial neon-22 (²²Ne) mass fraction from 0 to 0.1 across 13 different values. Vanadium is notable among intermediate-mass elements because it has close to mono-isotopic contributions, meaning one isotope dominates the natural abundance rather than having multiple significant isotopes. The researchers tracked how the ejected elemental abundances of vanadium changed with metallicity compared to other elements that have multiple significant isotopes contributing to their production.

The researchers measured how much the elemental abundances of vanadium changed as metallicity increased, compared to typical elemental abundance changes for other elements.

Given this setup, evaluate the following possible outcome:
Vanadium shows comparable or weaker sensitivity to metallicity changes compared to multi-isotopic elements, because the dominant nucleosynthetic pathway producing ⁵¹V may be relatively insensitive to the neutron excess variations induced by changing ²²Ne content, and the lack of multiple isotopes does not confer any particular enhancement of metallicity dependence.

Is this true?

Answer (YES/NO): NO